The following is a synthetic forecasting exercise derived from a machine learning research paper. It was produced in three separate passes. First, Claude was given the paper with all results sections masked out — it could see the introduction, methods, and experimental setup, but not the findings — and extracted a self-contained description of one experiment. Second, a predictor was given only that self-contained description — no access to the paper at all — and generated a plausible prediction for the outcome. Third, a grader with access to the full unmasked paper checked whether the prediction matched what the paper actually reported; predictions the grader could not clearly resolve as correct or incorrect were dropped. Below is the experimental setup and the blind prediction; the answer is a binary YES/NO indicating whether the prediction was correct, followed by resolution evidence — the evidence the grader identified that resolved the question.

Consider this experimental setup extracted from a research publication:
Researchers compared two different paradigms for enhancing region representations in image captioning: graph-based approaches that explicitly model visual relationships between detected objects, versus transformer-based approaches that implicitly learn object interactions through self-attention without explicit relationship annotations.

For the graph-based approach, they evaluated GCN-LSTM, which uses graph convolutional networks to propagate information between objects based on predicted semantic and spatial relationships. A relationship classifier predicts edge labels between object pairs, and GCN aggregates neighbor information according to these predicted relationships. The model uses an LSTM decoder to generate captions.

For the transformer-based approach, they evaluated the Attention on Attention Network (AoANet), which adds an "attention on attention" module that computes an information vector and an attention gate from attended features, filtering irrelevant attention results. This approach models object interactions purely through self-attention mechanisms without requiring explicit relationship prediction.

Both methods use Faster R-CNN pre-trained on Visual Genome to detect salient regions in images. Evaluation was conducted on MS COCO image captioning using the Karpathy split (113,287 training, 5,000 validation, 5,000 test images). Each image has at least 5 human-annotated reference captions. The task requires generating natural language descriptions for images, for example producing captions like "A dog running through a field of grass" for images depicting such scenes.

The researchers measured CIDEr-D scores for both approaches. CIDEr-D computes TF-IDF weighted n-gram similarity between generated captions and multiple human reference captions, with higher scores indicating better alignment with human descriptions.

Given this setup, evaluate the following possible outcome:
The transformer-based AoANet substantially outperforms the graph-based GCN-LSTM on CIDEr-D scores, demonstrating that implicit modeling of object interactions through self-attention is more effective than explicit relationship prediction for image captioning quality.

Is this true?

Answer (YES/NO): NO